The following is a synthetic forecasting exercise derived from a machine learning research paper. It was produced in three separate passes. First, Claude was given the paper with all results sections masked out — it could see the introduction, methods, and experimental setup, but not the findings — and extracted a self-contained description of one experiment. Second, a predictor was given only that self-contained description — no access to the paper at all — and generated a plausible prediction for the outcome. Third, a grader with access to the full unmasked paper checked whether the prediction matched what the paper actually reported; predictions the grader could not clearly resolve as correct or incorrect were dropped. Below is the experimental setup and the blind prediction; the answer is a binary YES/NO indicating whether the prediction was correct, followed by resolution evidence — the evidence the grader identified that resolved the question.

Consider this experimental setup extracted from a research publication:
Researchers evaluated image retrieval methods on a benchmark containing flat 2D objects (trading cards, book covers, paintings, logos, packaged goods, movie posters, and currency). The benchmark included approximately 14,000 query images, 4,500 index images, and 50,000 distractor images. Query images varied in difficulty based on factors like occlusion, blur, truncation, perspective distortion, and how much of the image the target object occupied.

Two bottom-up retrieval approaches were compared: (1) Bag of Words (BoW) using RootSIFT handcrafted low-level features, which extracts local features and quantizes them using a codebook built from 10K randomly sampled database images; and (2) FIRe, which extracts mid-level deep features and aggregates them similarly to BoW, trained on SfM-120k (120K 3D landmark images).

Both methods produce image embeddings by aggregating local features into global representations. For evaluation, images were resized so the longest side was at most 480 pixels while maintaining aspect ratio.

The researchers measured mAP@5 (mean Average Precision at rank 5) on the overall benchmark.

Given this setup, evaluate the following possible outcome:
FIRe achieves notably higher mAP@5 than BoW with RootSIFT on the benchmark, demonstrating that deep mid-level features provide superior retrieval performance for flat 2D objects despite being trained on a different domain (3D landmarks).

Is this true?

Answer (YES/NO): YES